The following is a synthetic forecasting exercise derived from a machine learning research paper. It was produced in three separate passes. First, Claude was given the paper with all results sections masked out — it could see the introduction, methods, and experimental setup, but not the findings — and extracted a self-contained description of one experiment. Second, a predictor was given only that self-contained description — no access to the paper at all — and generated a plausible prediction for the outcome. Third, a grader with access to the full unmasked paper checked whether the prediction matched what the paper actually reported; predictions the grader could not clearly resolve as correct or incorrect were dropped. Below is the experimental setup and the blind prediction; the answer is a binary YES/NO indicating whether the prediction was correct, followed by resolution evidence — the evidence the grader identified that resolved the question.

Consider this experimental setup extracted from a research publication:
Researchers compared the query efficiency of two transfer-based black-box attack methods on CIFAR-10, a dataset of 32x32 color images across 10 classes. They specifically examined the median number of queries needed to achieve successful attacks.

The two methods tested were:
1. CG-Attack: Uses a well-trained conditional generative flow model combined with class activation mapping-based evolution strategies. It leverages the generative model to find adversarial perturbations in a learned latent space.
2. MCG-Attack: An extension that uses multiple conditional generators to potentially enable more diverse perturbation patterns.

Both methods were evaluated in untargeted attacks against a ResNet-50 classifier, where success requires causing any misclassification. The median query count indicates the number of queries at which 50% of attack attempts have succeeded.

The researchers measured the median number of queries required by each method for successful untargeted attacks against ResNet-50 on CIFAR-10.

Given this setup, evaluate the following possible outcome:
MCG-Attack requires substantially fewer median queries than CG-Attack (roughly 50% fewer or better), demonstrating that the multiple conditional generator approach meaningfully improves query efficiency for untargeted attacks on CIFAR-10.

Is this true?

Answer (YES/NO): NO